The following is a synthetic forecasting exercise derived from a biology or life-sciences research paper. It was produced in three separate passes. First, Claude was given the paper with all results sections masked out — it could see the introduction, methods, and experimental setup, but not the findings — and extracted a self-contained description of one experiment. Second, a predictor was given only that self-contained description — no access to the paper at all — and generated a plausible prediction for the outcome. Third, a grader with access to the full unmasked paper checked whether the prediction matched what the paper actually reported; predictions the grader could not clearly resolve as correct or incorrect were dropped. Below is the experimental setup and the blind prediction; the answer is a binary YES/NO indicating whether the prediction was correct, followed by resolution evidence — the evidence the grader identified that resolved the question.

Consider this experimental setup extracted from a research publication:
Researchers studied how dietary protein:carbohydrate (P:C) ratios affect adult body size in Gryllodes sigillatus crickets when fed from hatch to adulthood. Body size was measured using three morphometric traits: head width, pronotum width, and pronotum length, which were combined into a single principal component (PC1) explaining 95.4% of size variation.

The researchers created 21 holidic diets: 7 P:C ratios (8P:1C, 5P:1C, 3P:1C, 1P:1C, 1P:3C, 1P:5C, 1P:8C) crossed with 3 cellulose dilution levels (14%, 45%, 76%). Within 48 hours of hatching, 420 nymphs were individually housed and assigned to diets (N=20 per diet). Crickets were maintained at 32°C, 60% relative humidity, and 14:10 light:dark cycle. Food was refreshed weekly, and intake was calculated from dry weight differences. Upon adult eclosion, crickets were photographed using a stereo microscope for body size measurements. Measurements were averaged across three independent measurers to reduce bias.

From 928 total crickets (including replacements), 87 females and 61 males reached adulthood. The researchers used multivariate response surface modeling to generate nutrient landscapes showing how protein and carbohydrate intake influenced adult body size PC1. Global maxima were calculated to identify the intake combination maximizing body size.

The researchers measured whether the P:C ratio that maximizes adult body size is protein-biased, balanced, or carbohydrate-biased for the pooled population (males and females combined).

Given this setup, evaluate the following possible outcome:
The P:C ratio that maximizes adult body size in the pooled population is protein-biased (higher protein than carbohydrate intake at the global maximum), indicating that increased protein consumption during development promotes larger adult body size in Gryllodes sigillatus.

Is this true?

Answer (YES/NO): YES